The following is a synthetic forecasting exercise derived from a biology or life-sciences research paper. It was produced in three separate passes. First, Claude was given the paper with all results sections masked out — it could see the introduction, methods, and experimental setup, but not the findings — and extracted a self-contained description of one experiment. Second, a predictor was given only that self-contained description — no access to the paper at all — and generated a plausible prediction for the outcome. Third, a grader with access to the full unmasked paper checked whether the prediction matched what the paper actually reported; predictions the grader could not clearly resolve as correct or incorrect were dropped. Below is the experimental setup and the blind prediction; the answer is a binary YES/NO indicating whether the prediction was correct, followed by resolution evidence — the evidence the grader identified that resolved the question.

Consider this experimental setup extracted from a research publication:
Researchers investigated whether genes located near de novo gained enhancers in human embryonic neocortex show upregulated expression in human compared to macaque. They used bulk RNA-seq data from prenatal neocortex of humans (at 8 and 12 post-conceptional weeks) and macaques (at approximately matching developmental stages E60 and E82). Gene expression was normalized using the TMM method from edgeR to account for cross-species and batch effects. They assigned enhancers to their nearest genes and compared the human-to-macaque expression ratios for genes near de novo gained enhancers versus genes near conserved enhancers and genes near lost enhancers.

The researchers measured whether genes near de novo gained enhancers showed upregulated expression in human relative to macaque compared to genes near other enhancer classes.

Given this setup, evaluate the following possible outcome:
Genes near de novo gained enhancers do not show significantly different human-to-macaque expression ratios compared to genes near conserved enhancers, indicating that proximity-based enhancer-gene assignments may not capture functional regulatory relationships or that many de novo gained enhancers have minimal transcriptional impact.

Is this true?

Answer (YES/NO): NO